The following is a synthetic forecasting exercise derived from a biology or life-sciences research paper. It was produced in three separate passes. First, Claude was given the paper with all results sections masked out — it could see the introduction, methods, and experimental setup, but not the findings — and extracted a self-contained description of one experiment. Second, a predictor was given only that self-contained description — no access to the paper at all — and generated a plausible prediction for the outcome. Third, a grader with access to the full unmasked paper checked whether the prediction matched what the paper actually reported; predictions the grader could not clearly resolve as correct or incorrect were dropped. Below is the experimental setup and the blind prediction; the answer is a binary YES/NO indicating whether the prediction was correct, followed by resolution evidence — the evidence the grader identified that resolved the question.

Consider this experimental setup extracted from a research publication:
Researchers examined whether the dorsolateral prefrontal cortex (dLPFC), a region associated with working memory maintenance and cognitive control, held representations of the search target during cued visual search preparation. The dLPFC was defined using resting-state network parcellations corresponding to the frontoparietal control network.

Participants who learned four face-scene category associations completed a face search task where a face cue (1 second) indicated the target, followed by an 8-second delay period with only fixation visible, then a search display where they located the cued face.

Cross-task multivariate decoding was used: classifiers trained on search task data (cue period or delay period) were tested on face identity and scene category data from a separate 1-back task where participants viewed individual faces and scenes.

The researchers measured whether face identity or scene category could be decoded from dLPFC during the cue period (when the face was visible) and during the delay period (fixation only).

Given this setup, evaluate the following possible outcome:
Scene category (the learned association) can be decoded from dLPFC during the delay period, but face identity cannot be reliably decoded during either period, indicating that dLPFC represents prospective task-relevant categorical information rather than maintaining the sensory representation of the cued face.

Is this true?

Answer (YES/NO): NO